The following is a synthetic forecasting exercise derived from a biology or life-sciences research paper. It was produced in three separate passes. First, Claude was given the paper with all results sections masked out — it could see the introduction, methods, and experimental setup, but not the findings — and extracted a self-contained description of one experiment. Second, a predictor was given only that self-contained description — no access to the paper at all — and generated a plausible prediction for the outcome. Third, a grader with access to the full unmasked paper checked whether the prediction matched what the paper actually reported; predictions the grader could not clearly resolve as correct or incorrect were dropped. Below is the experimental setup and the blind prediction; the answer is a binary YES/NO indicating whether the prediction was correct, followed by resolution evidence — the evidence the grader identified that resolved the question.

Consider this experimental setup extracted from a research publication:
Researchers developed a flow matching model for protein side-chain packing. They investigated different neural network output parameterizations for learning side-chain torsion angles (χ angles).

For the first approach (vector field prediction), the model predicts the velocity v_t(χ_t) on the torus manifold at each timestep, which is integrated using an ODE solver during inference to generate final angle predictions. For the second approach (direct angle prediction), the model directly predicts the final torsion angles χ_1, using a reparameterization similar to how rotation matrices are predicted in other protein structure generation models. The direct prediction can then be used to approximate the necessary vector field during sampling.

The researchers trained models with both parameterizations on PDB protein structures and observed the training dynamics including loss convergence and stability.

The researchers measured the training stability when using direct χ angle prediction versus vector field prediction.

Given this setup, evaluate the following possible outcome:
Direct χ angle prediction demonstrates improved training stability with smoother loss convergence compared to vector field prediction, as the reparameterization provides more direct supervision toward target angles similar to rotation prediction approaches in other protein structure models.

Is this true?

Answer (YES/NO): NO